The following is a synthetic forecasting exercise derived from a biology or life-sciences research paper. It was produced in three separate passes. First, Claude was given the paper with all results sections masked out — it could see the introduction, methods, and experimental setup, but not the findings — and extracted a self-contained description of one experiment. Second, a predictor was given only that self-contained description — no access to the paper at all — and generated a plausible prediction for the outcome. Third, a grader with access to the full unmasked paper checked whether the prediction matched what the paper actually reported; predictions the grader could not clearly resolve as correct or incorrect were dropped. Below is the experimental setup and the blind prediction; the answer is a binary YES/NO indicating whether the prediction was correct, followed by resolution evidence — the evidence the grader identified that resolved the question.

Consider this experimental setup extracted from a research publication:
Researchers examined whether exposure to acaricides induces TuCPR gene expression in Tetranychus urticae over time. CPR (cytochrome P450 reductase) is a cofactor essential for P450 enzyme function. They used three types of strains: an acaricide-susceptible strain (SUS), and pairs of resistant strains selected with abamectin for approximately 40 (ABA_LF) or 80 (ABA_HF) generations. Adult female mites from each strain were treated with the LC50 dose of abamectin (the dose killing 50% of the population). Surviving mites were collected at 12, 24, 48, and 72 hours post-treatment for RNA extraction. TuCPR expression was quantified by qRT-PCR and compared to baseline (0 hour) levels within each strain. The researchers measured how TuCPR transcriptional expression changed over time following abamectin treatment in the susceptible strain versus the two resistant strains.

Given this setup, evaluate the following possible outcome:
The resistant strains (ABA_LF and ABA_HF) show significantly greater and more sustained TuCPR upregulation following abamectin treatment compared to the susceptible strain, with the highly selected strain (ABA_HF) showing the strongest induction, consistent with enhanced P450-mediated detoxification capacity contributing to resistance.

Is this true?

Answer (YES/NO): YES